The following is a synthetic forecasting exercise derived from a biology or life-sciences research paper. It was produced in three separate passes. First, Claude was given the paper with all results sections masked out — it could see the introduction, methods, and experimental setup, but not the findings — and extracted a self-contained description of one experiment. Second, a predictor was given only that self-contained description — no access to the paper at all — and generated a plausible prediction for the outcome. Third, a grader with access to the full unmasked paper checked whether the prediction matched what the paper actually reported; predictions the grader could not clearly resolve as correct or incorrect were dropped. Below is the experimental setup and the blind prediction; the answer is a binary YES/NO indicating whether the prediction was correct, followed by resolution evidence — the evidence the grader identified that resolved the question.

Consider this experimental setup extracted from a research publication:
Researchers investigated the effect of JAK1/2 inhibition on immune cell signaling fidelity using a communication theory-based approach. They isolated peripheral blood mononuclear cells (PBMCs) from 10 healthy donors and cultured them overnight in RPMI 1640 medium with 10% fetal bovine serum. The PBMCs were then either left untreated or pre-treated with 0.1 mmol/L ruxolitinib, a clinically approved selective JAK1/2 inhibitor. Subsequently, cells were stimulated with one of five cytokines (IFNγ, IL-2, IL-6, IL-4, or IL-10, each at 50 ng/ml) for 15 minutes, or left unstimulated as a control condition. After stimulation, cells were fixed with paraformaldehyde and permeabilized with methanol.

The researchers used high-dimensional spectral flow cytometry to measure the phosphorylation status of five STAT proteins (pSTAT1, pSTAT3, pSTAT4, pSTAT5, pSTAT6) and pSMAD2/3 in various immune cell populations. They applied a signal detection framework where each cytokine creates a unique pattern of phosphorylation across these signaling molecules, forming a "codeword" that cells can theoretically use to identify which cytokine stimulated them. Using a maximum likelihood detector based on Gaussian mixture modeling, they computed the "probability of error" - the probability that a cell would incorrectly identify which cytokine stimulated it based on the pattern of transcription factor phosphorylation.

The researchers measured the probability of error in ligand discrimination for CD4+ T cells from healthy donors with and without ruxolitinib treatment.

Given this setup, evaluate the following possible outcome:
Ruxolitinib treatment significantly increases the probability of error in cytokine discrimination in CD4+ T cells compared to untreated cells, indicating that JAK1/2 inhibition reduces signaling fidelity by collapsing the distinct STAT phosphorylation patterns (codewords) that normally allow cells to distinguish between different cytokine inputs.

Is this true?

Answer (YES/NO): NO